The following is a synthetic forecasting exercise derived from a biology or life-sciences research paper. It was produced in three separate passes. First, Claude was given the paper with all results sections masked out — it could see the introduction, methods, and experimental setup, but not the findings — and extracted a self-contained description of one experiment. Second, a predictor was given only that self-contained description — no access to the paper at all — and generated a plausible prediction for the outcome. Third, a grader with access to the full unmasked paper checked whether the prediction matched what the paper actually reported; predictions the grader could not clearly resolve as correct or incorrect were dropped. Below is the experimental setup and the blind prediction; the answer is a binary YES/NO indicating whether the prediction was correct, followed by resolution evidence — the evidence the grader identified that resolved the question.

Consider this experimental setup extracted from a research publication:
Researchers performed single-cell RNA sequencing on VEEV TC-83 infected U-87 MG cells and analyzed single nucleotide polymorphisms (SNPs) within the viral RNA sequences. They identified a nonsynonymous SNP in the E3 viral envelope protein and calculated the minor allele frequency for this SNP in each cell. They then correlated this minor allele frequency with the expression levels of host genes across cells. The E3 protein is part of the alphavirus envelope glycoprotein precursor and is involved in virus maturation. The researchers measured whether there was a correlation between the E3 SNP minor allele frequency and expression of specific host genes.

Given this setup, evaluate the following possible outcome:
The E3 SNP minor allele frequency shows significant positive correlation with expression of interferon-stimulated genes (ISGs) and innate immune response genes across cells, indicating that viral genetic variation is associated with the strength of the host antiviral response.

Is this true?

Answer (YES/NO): NO